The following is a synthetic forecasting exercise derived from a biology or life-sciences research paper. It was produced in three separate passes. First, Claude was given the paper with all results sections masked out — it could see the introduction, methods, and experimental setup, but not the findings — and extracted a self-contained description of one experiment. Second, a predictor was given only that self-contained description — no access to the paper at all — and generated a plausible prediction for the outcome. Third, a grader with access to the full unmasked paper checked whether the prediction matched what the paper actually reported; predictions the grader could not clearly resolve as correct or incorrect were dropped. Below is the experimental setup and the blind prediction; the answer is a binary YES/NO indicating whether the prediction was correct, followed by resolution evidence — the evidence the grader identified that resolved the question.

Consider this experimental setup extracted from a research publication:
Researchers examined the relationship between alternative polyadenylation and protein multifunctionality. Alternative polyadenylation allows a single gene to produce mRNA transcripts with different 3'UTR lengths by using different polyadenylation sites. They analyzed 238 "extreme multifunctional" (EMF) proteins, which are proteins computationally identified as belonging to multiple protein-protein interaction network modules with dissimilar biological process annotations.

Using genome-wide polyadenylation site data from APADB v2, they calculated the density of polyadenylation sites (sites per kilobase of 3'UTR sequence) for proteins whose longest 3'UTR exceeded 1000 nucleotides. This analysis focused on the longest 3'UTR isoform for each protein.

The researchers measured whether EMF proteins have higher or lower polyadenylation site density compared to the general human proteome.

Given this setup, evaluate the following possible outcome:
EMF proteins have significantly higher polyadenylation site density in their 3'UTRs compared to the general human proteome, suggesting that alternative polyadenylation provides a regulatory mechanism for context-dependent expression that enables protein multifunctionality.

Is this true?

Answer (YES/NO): YES